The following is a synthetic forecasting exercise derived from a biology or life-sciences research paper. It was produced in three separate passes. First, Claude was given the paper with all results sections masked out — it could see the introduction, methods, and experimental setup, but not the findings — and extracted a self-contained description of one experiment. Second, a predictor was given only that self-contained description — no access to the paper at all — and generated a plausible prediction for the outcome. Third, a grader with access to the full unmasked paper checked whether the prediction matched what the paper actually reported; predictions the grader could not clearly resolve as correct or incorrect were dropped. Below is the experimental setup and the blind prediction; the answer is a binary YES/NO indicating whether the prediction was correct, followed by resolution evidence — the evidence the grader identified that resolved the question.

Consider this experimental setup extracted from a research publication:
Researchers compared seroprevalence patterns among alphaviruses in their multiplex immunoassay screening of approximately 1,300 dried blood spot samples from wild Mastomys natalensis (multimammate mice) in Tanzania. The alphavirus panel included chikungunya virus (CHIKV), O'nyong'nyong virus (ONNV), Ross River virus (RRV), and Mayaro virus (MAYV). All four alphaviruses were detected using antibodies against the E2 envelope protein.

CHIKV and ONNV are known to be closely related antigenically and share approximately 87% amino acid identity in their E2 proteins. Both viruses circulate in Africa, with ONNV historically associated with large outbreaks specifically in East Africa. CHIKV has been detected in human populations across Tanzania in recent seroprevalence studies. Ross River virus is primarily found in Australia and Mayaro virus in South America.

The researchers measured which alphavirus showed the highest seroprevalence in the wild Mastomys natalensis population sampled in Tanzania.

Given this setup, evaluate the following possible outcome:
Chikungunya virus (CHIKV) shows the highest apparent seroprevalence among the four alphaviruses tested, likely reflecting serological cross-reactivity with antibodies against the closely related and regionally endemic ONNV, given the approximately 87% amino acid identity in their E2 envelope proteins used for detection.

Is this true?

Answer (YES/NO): YES